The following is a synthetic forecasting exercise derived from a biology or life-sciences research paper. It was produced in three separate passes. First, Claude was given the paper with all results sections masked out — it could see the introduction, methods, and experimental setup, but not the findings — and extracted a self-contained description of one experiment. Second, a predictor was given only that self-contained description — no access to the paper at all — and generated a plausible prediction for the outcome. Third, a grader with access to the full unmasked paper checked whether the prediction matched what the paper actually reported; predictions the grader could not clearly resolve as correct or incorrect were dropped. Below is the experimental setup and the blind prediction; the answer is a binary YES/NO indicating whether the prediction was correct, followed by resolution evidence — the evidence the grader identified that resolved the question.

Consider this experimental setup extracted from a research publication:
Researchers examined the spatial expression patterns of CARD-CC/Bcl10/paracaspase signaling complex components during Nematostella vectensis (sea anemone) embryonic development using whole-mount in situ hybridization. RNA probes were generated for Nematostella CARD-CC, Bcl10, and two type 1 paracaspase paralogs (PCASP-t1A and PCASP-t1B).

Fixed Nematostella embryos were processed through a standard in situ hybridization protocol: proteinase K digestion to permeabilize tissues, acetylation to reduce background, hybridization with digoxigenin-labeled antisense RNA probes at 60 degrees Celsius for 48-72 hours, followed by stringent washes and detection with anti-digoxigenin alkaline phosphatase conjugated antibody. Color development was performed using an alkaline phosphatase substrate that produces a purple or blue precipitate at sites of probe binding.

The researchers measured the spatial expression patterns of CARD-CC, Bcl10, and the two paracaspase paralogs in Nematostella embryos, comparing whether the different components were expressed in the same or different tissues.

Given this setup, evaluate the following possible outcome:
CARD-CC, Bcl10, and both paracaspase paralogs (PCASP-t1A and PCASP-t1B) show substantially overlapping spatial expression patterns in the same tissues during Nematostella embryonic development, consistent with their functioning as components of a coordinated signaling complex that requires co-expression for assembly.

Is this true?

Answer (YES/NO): YES